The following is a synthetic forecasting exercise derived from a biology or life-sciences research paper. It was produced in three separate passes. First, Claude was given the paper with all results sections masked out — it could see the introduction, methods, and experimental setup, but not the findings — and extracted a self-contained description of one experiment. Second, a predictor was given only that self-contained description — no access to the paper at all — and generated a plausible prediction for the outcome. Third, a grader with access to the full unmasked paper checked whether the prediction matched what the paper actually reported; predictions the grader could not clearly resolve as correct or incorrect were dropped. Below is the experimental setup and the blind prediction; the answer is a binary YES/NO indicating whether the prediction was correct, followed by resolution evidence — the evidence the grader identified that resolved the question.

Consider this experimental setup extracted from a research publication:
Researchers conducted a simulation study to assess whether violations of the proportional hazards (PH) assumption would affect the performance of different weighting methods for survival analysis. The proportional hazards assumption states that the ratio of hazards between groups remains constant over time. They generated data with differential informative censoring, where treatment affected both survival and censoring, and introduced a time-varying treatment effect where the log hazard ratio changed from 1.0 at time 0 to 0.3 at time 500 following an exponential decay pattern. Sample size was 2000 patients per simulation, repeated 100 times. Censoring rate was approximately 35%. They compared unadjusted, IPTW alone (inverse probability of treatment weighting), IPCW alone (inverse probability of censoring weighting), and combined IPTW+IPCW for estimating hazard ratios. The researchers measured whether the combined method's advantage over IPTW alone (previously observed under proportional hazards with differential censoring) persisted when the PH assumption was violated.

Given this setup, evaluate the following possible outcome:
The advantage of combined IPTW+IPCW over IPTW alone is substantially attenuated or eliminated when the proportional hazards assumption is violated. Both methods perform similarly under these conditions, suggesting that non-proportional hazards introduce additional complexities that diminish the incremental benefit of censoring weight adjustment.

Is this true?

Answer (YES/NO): NO